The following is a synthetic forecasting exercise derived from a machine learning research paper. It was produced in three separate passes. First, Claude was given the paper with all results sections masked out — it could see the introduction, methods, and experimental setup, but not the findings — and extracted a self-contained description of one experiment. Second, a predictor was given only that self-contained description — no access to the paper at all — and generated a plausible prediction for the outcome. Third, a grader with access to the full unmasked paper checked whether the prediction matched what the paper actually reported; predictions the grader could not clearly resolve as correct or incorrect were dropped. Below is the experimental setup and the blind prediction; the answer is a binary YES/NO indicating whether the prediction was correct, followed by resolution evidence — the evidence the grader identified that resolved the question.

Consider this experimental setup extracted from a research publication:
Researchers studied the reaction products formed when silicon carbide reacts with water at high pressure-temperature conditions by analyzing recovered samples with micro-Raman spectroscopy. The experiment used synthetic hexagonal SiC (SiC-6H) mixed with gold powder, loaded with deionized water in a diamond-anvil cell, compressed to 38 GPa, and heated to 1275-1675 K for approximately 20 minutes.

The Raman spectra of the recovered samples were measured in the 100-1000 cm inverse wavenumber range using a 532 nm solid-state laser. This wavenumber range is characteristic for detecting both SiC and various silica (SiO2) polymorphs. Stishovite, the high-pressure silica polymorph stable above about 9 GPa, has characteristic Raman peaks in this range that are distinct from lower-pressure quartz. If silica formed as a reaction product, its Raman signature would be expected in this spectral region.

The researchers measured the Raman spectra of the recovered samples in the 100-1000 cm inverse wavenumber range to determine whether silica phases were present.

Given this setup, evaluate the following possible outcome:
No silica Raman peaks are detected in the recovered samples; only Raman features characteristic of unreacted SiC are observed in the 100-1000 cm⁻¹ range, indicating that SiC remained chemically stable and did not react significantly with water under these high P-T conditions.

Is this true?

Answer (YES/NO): NO